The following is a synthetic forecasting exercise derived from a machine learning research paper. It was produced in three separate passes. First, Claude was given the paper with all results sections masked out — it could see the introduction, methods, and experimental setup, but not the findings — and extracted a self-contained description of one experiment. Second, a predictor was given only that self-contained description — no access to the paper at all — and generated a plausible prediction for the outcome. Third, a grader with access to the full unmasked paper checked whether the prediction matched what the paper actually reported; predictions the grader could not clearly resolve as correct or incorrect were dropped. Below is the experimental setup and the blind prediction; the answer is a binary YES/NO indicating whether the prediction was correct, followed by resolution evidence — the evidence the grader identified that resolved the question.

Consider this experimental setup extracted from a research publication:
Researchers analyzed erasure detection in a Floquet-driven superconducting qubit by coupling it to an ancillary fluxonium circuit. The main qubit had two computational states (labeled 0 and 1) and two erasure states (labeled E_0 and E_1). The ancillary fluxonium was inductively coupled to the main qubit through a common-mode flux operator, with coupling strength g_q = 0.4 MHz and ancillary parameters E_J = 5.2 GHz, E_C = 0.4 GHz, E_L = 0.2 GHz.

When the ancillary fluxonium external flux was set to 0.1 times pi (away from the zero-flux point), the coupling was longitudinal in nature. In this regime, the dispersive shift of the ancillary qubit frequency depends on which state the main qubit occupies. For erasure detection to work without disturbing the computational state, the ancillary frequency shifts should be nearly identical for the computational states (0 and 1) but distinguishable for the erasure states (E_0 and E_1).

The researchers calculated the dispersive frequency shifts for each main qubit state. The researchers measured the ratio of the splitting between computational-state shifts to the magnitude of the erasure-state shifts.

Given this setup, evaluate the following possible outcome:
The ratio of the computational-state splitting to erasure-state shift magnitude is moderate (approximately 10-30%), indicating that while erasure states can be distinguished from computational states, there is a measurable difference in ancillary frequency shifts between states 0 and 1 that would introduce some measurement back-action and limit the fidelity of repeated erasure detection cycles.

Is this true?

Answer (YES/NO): NO